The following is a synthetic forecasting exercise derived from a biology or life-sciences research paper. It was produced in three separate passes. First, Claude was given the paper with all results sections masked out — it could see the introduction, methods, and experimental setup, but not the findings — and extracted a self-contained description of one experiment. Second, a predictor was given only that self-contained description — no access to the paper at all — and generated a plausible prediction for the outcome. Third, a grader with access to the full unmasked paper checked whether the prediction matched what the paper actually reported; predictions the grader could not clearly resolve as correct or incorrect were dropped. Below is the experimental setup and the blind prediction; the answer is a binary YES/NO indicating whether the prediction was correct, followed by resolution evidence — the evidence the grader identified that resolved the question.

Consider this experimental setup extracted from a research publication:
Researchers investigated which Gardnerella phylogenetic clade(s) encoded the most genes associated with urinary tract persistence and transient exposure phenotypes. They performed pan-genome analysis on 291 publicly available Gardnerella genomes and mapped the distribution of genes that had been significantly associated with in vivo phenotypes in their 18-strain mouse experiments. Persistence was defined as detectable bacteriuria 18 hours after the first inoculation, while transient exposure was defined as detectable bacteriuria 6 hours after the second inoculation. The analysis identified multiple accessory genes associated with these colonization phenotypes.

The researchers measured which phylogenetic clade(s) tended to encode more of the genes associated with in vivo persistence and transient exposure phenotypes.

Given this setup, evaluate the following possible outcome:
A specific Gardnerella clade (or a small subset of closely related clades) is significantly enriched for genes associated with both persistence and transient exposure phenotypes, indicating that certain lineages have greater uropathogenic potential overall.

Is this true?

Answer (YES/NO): YES